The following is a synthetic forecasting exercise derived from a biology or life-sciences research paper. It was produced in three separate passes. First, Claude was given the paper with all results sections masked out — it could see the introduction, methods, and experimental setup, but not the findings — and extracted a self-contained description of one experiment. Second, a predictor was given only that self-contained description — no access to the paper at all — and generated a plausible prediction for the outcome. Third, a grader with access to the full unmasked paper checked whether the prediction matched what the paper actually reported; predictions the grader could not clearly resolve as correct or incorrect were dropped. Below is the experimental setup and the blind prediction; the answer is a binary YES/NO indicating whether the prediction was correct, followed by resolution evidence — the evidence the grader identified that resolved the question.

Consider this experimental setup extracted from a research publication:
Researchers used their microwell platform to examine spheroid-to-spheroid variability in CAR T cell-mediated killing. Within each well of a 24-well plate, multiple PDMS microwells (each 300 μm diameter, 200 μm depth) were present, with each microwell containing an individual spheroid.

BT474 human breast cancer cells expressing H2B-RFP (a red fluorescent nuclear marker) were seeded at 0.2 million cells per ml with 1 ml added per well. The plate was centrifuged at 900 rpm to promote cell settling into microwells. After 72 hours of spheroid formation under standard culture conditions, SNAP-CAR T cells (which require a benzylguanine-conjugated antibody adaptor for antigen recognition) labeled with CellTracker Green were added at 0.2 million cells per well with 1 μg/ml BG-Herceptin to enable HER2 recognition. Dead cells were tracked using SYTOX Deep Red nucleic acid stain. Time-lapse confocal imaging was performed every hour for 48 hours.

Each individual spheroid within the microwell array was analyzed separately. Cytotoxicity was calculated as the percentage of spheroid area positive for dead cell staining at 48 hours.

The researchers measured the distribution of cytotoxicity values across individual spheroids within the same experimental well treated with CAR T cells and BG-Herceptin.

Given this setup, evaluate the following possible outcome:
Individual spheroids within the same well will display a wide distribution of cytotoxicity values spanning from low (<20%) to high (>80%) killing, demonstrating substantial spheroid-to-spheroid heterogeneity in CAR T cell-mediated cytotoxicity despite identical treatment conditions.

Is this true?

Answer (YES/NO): NO